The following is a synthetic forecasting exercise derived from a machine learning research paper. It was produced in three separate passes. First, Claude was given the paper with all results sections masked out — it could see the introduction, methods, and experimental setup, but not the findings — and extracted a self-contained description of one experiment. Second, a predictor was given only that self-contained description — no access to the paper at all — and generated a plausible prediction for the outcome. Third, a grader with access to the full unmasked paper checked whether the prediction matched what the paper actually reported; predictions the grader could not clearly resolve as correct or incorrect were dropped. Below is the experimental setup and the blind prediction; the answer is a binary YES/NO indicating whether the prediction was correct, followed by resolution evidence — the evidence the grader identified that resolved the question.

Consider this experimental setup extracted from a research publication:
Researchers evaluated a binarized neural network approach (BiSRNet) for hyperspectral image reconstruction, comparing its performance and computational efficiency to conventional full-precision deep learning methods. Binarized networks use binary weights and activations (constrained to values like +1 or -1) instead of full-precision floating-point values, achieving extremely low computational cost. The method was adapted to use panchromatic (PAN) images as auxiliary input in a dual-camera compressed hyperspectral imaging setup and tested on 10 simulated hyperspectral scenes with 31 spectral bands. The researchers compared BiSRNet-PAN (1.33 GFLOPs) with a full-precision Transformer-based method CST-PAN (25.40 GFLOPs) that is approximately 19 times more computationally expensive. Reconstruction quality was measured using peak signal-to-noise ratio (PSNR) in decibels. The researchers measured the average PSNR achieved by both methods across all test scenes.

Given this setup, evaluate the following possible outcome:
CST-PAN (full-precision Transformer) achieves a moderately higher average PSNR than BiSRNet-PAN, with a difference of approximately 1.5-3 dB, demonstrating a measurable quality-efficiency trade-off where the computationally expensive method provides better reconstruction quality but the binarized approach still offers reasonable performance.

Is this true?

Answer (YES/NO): NO